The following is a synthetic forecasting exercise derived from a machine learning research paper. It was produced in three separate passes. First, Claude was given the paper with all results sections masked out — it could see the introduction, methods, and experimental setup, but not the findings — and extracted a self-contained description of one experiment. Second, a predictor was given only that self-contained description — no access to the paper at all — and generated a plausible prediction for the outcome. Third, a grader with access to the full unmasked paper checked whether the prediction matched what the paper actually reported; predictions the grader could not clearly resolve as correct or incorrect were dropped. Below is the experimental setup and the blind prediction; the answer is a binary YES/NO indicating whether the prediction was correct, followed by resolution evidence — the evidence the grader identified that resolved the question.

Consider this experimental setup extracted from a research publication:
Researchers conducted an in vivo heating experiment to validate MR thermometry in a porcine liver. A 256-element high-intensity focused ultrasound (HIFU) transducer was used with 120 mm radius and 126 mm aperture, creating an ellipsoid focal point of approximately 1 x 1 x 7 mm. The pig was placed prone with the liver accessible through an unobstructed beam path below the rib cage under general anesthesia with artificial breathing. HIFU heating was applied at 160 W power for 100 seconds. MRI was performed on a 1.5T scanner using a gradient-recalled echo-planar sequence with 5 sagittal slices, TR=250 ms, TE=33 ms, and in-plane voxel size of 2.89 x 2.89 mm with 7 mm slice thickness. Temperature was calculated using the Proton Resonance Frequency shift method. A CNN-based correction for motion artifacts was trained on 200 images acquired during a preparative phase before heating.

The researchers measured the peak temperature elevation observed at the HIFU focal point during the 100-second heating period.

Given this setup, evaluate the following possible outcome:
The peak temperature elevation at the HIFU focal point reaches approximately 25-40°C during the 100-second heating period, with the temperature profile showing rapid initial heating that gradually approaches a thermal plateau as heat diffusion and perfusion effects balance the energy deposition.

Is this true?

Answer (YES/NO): NO